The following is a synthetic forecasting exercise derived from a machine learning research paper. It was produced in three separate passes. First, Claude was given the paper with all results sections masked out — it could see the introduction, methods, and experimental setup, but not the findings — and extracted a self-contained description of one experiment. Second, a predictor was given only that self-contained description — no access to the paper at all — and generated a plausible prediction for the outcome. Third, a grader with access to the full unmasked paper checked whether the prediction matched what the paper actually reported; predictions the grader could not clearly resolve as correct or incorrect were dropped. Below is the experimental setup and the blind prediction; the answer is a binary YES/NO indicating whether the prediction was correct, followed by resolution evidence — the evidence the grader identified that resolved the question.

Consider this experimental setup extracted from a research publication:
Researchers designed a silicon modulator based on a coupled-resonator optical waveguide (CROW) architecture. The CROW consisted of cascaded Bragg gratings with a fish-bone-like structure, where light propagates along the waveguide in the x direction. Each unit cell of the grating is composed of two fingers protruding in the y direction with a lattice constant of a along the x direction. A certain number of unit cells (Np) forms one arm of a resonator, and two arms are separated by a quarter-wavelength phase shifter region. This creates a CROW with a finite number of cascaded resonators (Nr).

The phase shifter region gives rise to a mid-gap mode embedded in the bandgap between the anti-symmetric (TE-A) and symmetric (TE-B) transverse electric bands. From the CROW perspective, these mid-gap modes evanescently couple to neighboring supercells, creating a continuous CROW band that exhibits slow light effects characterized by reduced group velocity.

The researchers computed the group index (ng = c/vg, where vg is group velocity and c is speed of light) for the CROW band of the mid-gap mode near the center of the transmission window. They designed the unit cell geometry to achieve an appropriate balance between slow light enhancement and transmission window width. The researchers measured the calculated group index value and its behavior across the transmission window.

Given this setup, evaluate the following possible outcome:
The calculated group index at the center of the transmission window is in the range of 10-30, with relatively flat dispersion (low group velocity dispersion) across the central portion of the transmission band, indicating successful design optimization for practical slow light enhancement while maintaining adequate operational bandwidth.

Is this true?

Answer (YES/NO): NO